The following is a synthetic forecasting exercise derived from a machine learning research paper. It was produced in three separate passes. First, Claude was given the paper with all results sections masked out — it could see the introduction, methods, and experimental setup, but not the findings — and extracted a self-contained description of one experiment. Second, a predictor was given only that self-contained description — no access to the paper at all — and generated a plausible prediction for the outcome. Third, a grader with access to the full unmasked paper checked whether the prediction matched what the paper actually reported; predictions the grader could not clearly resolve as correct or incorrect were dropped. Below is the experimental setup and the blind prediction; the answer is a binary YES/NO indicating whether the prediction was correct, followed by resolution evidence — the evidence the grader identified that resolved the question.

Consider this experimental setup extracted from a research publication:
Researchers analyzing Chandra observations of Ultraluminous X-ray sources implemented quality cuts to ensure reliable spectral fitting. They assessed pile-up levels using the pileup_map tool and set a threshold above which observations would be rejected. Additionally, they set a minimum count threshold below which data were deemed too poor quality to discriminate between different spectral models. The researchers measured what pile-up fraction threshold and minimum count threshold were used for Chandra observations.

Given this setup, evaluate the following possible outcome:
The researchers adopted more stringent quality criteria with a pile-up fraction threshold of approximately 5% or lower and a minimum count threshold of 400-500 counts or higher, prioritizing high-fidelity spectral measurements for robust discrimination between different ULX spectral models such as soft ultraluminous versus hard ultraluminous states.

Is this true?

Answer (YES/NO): NO